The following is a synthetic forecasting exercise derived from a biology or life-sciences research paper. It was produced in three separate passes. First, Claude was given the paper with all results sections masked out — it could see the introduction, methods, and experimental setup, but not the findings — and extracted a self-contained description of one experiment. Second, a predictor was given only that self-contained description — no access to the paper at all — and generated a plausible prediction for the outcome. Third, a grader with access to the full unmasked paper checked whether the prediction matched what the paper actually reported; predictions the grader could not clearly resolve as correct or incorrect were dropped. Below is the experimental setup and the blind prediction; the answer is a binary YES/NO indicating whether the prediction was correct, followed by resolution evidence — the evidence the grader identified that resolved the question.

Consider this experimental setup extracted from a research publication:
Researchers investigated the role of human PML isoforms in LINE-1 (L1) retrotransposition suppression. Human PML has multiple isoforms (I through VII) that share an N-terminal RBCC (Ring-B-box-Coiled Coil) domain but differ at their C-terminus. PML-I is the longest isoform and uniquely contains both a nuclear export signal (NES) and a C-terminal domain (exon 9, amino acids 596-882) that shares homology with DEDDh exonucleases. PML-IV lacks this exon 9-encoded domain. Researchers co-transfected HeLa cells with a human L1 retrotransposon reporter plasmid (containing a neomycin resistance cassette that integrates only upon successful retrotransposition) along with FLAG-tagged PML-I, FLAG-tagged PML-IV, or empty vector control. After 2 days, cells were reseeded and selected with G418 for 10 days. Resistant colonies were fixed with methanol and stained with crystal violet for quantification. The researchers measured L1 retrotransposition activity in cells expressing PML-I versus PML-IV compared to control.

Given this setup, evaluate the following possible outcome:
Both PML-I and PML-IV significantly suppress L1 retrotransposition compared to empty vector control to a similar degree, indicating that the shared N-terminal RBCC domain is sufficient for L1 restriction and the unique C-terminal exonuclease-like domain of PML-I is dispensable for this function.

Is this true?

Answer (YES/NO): NO